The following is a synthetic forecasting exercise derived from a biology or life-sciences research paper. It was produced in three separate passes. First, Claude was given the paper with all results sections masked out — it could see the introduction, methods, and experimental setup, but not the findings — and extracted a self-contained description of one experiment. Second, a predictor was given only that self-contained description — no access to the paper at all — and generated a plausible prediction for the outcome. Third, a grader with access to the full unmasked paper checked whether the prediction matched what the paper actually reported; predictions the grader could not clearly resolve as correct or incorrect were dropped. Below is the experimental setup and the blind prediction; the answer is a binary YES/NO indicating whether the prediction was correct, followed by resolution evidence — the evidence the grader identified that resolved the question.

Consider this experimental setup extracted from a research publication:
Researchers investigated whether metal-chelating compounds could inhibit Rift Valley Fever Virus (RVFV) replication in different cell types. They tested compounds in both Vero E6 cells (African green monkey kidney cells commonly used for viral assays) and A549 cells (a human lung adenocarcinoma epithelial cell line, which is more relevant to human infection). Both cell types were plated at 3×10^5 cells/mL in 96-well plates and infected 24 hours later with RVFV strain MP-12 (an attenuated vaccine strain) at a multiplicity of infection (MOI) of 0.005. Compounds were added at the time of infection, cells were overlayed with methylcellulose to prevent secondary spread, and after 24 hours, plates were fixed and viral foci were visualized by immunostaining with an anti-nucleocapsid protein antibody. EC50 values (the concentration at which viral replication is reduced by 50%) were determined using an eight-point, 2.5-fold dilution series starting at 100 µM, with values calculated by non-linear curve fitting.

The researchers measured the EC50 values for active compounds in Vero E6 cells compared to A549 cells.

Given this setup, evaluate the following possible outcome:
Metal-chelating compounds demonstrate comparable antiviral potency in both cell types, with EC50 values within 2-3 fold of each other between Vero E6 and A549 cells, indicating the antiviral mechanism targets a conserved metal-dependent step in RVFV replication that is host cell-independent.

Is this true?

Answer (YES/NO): NO